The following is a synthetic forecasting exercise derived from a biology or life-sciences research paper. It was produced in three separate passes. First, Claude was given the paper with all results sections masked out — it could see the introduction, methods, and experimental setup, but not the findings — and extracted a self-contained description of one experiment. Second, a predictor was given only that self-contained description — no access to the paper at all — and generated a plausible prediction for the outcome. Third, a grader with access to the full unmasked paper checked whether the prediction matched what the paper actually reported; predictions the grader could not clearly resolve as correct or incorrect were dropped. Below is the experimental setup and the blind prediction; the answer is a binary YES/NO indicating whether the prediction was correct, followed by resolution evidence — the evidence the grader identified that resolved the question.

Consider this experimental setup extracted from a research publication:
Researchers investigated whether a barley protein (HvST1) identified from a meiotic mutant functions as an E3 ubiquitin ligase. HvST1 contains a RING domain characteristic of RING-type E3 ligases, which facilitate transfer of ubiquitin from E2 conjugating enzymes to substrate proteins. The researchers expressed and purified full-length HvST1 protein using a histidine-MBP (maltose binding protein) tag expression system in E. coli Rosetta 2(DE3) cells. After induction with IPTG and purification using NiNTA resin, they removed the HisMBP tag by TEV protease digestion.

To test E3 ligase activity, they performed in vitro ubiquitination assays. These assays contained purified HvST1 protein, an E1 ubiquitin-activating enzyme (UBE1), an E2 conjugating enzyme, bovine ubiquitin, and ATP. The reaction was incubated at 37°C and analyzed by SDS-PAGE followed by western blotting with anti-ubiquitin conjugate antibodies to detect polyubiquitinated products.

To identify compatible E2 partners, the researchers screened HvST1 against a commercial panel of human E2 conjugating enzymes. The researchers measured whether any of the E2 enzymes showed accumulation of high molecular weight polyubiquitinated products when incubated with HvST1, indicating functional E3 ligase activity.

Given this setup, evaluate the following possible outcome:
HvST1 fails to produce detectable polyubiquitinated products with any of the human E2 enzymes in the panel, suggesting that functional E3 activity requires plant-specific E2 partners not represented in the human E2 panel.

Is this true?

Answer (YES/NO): NO